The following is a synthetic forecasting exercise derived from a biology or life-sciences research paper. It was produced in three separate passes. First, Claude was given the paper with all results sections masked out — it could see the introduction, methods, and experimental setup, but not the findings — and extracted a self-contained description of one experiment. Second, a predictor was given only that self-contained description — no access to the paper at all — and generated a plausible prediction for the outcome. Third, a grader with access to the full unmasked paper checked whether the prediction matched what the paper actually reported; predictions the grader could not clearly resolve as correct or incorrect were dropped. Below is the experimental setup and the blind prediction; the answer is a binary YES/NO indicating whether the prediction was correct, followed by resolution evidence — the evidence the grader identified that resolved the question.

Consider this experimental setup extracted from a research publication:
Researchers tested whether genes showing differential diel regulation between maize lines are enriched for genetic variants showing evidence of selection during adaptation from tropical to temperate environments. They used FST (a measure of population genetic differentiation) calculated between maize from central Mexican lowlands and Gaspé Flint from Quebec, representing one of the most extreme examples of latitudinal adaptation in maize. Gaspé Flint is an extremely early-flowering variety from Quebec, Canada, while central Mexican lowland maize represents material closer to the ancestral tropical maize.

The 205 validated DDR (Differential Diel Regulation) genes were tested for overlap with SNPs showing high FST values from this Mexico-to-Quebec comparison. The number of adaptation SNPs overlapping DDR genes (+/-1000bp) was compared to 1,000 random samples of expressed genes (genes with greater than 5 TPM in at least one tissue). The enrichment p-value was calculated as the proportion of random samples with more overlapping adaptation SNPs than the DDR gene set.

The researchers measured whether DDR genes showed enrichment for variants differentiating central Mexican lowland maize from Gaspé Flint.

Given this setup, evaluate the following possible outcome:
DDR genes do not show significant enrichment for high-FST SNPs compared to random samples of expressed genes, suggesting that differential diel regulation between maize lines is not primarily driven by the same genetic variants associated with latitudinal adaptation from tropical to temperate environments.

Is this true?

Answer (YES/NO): YES